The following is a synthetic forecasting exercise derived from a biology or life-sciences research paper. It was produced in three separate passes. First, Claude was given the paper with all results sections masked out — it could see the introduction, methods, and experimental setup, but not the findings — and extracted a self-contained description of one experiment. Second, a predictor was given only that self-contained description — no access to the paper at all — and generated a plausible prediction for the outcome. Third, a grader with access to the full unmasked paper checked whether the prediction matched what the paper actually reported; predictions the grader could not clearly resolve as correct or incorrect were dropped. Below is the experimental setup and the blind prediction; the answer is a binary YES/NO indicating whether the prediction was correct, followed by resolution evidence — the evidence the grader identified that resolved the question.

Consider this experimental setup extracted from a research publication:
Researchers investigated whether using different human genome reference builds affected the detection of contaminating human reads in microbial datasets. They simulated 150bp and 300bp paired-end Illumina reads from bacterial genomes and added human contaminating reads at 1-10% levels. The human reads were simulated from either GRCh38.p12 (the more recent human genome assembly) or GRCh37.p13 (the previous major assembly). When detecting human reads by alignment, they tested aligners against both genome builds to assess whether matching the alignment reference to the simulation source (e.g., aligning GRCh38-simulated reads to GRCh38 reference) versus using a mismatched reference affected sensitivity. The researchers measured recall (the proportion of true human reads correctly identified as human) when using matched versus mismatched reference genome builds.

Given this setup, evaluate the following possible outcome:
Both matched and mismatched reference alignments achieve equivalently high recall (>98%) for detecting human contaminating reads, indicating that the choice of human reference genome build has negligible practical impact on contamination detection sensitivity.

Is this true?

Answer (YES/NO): YES